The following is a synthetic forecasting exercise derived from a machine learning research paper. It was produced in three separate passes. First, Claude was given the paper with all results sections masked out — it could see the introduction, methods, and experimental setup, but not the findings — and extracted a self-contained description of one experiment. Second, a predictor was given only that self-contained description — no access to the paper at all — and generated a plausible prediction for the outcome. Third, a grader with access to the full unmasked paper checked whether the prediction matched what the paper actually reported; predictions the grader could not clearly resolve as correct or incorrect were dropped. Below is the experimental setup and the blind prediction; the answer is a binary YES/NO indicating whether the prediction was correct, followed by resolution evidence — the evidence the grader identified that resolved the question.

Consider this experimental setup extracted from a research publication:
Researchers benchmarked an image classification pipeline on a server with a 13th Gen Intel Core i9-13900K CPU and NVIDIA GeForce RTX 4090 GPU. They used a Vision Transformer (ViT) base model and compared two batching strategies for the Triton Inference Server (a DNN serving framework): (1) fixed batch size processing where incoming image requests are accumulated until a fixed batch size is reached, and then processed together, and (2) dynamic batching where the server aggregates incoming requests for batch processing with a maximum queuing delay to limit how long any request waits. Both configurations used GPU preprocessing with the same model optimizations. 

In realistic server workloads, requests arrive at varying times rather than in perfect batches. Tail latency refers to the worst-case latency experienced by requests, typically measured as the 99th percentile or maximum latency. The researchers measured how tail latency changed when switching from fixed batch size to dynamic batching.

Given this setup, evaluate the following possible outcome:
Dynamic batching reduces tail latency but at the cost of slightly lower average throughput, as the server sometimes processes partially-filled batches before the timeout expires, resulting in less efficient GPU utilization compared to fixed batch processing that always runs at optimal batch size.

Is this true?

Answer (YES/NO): YES